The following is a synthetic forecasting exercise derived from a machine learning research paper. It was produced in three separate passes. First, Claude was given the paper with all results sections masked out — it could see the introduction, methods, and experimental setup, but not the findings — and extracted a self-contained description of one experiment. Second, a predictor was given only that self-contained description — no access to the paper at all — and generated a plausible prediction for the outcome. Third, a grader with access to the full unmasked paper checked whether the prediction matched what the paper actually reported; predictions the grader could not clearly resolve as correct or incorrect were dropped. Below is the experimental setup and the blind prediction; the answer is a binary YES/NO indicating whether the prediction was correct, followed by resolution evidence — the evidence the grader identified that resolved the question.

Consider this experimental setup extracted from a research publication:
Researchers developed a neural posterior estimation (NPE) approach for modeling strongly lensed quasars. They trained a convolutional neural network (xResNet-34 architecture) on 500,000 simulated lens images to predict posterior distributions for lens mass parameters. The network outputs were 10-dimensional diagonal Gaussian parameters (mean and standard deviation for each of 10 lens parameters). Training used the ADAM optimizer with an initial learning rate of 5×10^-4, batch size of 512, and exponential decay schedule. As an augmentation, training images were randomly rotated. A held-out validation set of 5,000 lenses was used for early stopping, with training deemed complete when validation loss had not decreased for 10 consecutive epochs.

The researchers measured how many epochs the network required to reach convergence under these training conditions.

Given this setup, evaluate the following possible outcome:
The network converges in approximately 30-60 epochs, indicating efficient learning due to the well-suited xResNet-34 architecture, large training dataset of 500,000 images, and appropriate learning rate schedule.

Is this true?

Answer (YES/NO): NO